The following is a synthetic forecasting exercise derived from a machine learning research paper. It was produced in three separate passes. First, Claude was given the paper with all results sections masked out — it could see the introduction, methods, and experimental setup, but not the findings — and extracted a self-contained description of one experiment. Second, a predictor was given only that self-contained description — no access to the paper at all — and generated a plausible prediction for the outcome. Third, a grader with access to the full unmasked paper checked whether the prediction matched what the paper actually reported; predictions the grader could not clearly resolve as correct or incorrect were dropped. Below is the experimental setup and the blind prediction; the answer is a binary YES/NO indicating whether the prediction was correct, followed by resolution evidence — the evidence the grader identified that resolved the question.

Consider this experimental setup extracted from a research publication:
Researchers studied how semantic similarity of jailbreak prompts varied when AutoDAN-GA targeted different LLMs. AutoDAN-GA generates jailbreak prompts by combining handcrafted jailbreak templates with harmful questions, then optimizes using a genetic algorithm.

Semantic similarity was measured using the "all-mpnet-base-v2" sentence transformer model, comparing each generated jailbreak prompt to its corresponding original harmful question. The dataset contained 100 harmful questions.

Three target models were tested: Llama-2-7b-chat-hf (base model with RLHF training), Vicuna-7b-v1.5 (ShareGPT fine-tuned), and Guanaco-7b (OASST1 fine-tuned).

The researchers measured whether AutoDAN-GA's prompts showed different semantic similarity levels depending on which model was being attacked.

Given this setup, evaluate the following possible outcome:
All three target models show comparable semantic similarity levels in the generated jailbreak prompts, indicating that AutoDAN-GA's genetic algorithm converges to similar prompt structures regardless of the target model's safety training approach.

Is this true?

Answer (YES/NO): YES